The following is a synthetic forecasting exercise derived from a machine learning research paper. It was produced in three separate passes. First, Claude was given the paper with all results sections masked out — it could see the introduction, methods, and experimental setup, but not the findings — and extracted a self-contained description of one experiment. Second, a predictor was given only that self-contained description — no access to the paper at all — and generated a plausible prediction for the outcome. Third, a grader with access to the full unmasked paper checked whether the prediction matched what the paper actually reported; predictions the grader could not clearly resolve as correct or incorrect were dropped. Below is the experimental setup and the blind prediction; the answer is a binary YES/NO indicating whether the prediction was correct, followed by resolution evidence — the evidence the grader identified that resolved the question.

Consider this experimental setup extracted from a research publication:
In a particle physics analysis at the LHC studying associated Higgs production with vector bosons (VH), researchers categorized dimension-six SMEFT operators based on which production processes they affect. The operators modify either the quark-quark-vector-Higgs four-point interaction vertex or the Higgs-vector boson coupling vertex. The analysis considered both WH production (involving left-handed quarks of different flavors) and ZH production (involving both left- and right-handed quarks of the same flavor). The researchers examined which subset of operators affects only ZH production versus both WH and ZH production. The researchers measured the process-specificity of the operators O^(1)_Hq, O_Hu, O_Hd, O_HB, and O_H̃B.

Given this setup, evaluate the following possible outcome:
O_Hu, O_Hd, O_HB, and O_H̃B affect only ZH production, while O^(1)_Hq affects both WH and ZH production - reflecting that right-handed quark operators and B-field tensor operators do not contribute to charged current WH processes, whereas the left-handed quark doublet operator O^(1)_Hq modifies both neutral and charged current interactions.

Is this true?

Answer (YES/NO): NO